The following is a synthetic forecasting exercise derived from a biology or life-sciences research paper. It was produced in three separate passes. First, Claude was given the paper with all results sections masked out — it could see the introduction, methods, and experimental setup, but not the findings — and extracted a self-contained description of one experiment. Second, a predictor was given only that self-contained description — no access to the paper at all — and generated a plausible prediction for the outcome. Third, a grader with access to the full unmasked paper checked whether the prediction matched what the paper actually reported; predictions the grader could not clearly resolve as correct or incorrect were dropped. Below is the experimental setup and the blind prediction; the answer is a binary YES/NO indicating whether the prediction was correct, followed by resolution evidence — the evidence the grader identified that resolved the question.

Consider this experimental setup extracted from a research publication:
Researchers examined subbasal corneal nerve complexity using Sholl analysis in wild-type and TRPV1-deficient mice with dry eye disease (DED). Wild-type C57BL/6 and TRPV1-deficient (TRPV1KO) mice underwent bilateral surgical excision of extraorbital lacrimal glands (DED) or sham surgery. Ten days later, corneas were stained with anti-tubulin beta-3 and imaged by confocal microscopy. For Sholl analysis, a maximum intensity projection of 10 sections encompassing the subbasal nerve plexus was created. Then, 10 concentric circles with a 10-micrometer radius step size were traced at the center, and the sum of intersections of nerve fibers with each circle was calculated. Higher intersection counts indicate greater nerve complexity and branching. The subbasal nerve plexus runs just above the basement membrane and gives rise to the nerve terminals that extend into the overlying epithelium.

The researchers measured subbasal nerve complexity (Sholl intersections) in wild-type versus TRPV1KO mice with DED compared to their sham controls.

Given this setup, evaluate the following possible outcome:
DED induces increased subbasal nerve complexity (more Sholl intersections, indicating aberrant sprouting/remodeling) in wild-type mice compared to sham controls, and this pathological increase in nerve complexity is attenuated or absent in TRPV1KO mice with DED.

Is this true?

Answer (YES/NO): NO